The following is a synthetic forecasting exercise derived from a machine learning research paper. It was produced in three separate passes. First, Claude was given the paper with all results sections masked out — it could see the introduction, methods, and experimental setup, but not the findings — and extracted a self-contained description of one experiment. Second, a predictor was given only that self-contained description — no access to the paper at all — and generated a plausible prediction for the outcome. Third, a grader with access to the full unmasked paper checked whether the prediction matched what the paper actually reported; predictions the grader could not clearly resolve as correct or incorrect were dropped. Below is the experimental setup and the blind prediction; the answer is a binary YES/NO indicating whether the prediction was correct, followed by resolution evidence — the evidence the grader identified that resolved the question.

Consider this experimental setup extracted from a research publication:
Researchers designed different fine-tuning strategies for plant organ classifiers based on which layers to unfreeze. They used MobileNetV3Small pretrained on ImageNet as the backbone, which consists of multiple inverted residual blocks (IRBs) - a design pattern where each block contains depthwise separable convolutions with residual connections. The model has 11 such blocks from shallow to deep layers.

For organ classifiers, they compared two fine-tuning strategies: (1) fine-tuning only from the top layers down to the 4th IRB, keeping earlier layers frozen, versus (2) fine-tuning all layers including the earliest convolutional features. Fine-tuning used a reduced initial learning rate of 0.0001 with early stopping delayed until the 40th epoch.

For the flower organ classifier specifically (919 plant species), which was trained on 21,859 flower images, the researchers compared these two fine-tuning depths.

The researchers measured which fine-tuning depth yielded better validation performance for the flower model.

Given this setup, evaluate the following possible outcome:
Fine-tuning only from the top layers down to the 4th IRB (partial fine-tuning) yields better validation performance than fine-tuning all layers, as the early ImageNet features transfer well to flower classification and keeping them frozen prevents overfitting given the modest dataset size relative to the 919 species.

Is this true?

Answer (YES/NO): NO